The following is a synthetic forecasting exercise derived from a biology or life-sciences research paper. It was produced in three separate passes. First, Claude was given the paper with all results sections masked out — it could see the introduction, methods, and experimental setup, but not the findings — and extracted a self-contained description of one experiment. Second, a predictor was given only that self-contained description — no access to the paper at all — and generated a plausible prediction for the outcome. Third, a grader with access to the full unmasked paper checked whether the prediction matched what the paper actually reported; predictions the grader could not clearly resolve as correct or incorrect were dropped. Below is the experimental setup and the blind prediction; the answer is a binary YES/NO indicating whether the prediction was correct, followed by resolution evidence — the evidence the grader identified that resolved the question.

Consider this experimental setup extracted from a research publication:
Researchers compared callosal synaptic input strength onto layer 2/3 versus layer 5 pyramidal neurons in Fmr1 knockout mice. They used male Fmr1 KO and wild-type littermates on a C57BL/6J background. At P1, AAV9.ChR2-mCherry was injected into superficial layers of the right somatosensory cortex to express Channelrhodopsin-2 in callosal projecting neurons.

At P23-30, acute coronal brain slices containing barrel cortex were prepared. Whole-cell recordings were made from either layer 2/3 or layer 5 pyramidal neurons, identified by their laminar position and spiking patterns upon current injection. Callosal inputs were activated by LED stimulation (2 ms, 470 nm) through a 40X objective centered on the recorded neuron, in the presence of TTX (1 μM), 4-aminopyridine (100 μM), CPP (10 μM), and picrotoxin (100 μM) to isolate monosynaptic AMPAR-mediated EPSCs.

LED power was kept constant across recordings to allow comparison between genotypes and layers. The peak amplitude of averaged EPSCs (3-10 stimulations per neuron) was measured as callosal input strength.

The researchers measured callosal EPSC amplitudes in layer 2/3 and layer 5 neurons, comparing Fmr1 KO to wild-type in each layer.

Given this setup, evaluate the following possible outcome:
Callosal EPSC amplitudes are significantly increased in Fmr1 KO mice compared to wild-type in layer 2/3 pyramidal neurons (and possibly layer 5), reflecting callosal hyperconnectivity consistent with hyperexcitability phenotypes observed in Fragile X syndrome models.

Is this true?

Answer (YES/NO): NO